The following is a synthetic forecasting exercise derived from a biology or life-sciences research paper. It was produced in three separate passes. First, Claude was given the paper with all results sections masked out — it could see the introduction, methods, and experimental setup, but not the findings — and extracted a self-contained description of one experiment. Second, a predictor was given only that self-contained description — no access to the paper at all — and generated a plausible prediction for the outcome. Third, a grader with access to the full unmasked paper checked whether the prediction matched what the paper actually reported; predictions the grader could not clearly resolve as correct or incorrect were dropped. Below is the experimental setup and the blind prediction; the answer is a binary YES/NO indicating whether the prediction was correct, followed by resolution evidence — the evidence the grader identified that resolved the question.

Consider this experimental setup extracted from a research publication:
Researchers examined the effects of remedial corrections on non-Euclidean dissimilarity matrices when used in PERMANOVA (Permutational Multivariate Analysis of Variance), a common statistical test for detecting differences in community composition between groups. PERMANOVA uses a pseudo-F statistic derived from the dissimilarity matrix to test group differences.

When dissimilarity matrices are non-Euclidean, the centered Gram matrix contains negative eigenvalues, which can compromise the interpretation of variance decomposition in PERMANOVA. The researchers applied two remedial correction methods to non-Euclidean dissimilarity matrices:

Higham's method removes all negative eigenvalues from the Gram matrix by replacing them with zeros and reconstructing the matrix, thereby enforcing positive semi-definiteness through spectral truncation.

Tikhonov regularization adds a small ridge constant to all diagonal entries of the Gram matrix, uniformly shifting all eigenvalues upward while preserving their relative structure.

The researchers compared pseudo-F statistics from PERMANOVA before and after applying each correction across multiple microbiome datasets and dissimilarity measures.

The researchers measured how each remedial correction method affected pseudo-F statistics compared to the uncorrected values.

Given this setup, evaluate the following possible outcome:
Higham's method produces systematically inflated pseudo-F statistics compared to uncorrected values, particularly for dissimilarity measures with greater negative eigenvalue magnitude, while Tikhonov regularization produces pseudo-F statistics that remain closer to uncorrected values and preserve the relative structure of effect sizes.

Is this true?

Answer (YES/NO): NO